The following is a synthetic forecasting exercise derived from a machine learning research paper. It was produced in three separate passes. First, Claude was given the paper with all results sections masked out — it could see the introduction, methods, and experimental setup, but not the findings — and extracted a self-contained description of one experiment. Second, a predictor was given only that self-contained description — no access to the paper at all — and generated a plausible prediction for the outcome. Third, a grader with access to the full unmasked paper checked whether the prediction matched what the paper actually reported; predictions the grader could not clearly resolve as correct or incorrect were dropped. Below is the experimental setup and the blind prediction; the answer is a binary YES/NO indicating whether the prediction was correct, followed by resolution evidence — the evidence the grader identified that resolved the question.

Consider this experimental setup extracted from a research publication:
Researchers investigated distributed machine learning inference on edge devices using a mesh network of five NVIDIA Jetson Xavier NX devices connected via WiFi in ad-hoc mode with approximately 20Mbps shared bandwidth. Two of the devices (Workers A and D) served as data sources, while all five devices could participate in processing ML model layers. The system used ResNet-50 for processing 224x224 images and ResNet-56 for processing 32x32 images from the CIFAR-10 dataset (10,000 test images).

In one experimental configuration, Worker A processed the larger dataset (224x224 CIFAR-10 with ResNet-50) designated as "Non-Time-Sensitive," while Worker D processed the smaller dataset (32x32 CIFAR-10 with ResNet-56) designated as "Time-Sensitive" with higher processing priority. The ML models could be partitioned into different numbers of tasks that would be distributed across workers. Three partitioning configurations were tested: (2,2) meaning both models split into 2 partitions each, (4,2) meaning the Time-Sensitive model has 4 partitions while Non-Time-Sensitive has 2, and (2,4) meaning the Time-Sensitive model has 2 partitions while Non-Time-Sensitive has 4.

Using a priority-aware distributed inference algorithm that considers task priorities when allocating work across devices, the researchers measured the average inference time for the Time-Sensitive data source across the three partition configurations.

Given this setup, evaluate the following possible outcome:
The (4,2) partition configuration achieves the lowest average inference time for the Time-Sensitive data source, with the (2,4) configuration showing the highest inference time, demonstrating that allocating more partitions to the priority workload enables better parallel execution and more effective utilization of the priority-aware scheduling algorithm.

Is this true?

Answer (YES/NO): NO